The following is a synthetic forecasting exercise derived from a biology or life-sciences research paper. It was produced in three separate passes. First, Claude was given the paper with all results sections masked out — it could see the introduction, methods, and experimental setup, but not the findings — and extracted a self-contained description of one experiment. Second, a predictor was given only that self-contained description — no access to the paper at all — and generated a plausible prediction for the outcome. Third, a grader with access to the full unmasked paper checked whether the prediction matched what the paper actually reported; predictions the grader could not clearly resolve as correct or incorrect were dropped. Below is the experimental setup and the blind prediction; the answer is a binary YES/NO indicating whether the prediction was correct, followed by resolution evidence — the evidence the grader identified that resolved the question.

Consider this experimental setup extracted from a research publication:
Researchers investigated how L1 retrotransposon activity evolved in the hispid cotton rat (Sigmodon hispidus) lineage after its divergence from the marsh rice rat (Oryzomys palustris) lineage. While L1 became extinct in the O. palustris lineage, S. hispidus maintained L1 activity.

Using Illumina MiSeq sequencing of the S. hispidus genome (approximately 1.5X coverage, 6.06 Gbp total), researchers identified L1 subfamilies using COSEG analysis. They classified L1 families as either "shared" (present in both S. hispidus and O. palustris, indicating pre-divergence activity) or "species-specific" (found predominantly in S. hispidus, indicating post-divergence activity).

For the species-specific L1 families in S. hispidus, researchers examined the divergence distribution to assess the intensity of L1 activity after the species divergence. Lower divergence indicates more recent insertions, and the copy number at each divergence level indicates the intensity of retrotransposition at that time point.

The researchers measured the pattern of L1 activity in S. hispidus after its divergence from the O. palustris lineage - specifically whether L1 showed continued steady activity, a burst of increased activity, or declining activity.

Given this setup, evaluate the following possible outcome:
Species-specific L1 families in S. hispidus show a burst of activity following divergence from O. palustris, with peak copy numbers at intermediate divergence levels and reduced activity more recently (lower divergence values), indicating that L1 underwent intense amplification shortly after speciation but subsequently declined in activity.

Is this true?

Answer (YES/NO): NO